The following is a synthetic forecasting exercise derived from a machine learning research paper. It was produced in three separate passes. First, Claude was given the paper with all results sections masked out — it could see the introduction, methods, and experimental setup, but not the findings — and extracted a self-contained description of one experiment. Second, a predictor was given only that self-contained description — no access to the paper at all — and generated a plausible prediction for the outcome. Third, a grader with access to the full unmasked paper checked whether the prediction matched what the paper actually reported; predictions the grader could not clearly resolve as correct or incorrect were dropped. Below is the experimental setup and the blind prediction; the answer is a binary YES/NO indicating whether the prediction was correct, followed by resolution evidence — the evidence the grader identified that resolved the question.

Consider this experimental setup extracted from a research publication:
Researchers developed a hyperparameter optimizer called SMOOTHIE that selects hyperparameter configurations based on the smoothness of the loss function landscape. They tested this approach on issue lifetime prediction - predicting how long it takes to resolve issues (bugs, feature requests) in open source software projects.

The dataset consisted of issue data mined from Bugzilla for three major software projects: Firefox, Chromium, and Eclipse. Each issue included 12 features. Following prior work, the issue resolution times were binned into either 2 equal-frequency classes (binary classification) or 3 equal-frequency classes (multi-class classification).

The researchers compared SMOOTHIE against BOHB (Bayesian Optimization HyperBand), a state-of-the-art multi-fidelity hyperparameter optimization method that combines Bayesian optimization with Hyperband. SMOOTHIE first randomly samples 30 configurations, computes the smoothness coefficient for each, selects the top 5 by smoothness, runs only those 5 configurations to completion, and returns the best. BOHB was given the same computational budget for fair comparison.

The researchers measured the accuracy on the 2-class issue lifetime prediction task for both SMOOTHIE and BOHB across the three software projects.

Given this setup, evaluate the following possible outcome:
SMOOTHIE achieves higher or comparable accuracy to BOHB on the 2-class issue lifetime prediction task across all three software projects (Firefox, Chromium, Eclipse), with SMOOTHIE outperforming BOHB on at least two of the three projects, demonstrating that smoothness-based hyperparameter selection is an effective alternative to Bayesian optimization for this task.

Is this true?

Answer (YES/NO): NO